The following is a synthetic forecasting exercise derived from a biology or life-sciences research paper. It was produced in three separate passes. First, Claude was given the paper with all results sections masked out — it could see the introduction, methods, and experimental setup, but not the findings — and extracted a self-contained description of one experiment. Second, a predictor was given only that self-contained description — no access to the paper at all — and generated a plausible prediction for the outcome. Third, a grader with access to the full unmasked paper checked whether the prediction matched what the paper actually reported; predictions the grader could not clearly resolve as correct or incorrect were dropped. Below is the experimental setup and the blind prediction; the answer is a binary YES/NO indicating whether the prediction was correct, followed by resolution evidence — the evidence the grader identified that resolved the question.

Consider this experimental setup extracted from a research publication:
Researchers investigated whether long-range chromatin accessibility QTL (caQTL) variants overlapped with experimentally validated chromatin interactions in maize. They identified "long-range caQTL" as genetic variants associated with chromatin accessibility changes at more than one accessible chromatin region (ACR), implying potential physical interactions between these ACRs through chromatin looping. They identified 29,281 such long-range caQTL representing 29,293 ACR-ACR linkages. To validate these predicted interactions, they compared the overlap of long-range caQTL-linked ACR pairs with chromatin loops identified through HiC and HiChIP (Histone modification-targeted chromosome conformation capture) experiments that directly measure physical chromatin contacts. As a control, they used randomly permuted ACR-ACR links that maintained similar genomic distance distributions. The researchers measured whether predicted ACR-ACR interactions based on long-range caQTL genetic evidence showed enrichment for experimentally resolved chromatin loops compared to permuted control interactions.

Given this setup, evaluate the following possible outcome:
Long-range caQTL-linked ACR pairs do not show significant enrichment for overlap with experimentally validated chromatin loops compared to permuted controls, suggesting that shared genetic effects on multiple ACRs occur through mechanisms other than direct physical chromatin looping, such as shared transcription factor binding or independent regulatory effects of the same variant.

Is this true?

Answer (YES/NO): NO